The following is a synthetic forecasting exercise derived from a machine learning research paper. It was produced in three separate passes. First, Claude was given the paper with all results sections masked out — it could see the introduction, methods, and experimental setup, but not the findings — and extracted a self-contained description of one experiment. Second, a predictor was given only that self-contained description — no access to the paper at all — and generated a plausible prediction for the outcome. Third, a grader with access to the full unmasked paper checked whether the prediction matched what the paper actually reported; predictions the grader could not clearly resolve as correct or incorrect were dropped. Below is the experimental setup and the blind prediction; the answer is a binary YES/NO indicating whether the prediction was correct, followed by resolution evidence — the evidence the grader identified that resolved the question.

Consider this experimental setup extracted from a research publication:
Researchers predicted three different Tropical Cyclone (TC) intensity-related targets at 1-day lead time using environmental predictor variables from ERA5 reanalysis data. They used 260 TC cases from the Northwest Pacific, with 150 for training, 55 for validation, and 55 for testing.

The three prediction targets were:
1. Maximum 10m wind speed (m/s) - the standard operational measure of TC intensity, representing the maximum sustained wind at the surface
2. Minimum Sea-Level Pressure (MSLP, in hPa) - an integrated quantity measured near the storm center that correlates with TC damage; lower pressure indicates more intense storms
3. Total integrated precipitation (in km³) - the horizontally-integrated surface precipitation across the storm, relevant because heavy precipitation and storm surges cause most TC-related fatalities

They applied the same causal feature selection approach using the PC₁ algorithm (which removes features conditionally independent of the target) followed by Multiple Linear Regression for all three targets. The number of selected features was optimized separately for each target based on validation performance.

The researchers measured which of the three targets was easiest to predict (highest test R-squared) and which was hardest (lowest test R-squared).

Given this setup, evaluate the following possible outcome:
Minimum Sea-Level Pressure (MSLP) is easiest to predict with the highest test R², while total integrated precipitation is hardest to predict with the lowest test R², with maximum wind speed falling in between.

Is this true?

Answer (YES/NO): YES